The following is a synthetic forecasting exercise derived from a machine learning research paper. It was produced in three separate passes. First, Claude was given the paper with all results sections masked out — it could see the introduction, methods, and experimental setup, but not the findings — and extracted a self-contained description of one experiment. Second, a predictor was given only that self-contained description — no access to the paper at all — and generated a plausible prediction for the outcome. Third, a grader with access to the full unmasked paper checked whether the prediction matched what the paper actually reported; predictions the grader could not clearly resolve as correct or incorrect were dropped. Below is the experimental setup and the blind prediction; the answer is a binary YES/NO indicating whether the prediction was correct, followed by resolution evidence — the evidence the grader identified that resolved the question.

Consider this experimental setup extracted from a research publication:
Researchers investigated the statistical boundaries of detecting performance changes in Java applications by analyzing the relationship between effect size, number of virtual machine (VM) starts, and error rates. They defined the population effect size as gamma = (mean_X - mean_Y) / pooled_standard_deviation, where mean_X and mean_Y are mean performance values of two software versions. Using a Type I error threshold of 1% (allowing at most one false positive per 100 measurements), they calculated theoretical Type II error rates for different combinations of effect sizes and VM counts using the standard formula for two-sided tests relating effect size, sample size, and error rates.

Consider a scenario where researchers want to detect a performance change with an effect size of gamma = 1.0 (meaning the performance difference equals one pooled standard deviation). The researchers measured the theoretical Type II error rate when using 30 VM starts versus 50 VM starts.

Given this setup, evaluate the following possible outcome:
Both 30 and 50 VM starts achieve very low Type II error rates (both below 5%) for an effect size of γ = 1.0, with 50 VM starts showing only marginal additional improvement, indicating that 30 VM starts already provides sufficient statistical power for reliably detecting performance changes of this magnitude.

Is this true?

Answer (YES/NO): NO